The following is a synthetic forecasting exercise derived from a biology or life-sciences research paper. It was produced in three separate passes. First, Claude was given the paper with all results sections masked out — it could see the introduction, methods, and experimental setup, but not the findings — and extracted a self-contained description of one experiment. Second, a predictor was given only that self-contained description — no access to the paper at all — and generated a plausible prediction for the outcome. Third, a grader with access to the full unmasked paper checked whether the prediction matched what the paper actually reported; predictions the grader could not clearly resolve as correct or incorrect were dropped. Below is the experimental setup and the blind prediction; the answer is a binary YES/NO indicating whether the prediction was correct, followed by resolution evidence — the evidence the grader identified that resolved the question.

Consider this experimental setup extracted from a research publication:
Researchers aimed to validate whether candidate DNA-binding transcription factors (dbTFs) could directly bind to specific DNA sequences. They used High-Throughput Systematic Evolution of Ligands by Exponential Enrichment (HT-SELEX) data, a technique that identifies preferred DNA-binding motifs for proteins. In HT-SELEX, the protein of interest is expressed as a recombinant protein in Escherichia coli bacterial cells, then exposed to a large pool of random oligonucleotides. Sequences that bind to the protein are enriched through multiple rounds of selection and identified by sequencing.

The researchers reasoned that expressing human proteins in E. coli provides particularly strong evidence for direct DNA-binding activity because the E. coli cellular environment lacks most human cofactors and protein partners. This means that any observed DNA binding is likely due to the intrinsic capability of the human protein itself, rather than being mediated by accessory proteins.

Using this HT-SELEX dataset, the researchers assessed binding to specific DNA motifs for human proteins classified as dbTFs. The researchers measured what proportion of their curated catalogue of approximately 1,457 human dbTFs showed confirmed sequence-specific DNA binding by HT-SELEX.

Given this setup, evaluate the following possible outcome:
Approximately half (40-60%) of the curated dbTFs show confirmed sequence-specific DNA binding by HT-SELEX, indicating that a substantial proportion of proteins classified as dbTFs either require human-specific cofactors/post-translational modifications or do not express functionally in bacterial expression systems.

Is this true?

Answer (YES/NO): NO